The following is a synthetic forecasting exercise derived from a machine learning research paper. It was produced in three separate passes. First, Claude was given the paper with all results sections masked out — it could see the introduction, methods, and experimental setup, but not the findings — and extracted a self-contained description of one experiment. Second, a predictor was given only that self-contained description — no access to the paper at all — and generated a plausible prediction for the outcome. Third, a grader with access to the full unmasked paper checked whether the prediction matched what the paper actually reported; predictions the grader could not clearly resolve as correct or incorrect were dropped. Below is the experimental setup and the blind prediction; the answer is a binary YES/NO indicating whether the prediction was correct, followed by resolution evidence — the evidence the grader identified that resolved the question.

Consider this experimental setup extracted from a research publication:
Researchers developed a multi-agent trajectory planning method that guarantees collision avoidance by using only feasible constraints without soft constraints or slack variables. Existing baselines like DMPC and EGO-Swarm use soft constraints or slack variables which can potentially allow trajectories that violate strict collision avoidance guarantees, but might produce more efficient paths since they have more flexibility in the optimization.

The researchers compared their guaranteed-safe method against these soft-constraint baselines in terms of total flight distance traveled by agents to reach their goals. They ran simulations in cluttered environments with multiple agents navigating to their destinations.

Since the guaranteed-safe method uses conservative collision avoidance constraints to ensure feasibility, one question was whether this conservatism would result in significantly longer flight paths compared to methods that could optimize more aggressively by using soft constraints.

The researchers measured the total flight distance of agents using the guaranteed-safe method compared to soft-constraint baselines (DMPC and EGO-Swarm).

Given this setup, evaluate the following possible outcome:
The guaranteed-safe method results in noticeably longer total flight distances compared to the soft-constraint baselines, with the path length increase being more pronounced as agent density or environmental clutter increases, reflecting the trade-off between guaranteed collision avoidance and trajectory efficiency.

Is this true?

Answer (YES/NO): NO